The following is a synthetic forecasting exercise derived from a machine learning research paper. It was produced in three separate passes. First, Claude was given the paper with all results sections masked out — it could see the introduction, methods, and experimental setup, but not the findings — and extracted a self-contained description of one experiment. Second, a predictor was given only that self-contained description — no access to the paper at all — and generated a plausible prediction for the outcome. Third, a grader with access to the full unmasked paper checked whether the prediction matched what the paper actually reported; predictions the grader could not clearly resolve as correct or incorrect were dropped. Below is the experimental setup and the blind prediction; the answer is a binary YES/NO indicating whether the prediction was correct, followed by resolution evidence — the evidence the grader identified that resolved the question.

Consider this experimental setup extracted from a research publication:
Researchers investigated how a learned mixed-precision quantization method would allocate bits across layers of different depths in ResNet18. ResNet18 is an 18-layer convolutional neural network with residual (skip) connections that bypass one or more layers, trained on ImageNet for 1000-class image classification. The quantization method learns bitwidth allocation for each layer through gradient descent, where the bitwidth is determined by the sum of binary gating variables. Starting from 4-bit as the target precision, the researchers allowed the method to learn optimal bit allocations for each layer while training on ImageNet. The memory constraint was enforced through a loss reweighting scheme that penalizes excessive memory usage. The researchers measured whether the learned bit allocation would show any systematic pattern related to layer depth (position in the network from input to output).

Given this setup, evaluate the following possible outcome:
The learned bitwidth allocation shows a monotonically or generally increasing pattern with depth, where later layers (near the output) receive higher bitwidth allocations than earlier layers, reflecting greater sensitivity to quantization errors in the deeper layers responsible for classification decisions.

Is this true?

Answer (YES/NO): NO